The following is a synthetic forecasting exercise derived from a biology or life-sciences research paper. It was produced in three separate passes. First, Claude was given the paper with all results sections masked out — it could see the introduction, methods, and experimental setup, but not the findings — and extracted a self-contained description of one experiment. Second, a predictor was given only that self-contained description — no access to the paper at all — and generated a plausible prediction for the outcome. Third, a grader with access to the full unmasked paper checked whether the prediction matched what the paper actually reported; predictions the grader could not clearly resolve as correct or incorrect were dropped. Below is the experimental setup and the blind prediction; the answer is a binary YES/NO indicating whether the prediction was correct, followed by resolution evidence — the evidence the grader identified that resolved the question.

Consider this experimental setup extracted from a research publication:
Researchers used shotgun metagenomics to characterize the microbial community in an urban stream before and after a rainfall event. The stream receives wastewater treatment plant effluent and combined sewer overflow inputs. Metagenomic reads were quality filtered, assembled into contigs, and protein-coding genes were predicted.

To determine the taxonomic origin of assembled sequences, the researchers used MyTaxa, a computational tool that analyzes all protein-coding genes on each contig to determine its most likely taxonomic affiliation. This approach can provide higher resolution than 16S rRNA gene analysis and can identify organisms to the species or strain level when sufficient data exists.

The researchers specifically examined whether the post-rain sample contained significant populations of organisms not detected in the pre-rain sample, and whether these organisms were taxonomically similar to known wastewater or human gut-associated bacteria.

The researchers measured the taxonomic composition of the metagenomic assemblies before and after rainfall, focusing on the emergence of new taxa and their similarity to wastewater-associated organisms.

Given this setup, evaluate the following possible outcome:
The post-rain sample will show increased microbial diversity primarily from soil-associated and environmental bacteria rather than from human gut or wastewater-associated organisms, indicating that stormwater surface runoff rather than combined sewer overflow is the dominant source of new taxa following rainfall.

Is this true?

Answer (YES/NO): NO